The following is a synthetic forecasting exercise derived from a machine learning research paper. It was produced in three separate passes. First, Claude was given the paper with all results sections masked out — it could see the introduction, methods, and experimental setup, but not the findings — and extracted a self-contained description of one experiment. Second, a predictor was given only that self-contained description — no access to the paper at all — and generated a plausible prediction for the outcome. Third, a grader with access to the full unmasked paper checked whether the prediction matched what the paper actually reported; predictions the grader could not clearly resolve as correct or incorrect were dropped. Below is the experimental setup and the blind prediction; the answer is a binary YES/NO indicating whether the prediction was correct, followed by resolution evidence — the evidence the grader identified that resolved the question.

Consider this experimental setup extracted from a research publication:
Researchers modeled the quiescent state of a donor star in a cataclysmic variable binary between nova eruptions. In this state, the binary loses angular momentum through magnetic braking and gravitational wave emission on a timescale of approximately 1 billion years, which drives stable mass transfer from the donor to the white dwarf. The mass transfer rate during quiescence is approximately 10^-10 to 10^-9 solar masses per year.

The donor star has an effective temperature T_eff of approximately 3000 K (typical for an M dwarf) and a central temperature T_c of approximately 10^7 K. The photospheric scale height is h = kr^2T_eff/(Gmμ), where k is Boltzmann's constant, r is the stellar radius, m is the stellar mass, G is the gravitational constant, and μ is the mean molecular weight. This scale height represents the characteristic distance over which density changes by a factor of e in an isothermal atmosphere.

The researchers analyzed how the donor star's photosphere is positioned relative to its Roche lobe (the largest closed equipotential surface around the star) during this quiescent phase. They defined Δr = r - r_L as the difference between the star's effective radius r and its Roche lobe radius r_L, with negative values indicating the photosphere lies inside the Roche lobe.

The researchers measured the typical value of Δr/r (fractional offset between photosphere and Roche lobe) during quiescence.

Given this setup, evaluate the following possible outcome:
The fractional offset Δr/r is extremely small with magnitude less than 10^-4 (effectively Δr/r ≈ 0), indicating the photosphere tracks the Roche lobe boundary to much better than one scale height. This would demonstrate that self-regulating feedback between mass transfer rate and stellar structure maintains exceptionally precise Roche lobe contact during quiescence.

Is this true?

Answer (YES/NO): NO